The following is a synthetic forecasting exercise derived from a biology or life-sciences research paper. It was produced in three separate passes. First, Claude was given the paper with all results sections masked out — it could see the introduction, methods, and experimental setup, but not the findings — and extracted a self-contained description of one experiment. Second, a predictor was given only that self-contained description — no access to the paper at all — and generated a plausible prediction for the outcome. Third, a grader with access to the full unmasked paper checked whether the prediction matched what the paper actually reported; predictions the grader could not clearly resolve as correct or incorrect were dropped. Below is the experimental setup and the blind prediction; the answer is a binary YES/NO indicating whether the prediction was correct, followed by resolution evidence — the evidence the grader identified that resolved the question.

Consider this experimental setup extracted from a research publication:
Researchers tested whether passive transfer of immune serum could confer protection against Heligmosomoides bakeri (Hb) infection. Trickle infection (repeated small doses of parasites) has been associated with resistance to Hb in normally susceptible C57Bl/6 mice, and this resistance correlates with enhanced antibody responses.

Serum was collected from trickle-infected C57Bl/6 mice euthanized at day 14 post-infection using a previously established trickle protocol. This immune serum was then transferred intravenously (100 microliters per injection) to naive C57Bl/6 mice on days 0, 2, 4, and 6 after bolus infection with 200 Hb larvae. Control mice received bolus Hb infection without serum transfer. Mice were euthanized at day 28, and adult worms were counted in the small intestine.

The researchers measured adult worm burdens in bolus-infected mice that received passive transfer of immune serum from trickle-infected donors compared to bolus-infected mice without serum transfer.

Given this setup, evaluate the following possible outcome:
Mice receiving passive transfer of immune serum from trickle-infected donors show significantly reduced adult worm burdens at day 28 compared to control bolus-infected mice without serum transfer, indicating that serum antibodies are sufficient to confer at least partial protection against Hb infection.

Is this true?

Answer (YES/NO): NO